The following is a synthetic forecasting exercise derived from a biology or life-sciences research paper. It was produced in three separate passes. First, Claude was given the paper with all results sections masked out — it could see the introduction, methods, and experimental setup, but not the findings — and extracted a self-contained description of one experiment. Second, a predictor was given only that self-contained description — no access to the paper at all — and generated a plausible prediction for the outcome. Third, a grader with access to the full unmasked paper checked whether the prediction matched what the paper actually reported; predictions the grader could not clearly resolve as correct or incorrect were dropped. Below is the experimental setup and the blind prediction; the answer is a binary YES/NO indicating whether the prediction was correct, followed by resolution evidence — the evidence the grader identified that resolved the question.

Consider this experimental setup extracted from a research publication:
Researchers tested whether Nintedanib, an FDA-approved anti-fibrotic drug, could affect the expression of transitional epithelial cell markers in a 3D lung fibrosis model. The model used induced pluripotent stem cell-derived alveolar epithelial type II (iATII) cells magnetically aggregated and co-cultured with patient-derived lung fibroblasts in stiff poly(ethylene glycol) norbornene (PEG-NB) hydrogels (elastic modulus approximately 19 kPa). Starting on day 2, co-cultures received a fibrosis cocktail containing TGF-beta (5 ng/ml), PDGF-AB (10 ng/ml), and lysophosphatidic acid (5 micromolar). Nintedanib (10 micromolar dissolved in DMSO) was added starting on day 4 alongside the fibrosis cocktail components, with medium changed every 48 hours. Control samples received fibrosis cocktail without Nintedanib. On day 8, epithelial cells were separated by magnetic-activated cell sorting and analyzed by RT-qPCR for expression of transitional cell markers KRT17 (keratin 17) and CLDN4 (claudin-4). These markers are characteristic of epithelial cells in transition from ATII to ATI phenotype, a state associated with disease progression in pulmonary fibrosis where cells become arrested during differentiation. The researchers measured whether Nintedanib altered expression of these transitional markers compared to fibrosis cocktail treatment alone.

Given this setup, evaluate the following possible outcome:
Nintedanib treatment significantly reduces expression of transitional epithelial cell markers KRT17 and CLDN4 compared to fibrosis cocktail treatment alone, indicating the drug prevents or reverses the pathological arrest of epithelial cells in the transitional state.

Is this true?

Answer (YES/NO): NO